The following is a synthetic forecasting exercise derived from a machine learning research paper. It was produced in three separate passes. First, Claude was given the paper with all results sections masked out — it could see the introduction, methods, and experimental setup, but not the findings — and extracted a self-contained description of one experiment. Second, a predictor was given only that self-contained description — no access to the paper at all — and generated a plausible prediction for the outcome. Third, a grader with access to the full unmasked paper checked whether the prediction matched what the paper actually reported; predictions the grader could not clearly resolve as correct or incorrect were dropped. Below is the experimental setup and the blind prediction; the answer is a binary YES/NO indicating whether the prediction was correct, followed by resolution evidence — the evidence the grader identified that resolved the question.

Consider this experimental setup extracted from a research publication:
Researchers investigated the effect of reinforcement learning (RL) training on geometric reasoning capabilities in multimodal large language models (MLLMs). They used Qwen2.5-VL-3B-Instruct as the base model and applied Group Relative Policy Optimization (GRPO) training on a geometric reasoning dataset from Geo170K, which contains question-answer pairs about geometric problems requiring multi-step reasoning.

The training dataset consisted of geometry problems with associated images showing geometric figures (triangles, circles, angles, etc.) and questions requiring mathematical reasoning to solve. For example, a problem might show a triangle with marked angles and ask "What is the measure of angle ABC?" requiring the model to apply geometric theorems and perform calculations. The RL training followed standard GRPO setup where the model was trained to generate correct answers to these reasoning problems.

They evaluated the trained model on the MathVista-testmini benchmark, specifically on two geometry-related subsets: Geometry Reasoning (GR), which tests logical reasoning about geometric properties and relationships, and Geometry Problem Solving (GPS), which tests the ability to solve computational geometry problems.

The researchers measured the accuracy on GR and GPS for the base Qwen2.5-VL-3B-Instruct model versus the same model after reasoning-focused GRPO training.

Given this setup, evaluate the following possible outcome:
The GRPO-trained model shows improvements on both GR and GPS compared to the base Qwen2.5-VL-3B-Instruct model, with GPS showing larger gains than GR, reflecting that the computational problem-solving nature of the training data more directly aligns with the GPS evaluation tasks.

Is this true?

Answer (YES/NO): NO